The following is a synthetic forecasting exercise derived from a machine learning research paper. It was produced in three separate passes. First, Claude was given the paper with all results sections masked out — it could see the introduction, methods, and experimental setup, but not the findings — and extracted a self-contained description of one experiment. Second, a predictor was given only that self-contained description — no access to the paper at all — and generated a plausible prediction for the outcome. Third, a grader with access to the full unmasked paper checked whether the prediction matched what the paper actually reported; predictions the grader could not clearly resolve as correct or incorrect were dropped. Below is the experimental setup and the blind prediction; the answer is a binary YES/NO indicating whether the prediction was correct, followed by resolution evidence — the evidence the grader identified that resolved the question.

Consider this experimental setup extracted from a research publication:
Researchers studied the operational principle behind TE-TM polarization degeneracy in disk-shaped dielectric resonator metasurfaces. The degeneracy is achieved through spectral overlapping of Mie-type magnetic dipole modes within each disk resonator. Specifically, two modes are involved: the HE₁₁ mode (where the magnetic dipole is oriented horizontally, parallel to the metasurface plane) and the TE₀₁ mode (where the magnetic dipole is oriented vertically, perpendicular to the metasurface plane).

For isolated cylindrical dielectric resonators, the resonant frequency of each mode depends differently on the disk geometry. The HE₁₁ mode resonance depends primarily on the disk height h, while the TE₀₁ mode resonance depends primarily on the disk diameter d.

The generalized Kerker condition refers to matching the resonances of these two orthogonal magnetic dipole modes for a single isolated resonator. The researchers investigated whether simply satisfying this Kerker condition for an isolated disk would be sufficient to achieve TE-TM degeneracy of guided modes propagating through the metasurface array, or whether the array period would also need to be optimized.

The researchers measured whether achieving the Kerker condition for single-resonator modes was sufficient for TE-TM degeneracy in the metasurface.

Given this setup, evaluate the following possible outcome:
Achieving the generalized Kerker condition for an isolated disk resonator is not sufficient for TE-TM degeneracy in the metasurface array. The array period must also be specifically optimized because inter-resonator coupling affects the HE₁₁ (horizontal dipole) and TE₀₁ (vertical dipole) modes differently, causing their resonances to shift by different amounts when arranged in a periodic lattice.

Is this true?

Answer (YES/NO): YES